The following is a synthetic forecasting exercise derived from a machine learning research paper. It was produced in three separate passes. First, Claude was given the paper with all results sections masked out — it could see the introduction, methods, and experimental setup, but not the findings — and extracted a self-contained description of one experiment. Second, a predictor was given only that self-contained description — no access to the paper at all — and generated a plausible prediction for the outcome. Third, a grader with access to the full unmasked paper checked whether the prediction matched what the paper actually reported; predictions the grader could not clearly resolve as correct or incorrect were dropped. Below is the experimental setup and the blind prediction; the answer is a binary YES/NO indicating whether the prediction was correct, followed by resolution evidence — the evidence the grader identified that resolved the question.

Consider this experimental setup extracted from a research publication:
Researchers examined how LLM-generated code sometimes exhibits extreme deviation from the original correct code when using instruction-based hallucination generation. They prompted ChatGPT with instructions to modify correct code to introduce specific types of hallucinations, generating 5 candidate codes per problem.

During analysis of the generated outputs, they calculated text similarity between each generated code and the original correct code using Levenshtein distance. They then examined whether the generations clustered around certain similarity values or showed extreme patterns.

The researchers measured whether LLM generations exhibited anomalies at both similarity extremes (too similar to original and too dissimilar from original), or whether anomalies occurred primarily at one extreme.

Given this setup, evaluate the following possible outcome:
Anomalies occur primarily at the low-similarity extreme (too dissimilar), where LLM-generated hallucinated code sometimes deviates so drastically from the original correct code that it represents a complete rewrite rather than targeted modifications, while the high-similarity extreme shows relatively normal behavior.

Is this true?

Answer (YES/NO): NO